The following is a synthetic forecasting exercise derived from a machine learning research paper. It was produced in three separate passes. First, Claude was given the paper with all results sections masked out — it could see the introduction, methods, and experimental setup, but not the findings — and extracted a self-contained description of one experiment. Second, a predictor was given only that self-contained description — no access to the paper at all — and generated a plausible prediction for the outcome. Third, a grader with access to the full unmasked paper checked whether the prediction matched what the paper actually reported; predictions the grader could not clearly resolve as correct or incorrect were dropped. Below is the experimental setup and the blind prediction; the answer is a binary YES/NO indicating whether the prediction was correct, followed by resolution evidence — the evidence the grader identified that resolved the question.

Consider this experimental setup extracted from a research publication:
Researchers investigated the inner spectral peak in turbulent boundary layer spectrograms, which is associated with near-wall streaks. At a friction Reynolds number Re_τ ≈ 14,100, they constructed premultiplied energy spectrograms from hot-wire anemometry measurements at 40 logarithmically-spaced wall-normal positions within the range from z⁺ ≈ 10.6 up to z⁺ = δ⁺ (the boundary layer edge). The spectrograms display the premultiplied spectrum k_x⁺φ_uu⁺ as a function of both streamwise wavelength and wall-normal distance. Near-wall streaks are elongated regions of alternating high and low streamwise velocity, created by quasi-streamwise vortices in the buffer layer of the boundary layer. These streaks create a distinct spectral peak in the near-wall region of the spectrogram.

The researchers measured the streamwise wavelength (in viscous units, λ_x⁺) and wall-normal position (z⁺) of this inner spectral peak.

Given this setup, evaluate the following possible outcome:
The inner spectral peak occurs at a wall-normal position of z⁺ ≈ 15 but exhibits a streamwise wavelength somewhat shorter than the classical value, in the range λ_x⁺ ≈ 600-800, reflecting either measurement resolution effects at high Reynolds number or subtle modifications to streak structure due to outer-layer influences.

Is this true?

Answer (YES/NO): NO